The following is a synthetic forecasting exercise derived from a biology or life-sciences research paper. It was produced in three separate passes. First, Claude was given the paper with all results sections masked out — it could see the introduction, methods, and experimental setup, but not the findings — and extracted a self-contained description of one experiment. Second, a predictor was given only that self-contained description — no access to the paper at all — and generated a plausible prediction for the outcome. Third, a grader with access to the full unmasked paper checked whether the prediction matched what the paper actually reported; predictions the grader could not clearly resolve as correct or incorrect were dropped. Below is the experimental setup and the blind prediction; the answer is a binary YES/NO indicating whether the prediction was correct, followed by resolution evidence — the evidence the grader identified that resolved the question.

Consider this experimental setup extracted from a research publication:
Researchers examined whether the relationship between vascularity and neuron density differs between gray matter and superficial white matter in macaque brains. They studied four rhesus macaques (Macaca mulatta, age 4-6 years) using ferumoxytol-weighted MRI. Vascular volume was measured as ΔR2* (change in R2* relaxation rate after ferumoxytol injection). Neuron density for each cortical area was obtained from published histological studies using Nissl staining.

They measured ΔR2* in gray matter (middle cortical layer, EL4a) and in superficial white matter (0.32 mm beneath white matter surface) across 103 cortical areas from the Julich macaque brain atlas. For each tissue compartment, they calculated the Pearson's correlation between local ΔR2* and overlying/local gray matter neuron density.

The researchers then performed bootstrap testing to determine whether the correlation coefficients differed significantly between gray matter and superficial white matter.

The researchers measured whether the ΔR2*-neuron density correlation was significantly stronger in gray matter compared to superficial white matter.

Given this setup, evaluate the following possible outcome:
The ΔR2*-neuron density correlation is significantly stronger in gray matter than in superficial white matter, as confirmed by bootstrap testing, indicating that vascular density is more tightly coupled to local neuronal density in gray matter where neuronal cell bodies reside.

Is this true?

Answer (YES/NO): YES